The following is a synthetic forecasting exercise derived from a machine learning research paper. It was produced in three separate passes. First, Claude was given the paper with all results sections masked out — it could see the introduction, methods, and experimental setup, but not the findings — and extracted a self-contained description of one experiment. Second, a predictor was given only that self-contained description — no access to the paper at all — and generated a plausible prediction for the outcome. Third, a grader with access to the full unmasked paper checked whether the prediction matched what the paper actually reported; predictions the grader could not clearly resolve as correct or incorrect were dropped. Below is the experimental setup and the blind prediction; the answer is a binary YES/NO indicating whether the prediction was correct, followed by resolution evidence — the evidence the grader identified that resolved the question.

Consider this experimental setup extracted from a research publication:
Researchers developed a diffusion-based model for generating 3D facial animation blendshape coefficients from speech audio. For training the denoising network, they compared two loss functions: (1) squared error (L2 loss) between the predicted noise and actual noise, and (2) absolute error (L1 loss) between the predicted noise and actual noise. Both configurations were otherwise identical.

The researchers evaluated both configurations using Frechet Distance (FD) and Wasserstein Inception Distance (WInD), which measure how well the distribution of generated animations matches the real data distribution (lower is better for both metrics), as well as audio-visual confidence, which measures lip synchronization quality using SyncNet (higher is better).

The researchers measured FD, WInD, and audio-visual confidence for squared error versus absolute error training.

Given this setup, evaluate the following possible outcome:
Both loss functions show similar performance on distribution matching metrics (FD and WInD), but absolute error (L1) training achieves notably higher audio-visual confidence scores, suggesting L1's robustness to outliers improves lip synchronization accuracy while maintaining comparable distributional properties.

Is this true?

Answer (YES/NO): NO